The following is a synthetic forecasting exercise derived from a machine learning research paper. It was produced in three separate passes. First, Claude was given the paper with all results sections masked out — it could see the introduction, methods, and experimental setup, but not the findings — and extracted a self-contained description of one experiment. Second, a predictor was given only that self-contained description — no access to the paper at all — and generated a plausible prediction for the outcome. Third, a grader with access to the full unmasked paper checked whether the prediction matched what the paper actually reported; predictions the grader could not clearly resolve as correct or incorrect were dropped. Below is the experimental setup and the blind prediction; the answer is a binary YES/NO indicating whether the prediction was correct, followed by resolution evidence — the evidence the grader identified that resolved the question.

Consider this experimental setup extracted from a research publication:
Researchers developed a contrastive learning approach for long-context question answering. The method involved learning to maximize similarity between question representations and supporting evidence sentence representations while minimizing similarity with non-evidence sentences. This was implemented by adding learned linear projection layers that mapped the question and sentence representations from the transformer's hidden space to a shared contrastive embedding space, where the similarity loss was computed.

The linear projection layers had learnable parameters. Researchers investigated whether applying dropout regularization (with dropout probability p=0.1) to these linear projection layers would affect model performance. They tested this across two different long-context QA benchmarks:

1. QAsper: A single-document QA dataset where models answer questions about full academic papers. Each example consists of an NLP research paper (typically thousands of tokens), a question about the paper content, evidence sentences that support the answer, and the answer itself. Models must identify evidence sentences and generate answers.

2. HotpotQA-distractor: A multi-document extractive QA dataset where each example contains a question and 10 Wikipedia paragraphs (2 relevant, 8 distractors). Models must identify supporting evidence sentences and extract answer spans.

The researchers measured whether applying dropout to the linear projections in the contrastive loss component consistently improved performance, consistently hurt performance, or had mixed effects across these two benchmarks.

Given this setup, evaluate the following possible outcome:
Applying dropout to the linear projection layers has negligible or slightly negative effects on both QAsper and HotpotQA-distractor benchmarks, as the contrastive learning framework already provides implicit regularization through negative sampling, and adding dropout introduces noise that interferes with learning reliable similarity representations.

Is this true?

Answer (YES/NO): NO